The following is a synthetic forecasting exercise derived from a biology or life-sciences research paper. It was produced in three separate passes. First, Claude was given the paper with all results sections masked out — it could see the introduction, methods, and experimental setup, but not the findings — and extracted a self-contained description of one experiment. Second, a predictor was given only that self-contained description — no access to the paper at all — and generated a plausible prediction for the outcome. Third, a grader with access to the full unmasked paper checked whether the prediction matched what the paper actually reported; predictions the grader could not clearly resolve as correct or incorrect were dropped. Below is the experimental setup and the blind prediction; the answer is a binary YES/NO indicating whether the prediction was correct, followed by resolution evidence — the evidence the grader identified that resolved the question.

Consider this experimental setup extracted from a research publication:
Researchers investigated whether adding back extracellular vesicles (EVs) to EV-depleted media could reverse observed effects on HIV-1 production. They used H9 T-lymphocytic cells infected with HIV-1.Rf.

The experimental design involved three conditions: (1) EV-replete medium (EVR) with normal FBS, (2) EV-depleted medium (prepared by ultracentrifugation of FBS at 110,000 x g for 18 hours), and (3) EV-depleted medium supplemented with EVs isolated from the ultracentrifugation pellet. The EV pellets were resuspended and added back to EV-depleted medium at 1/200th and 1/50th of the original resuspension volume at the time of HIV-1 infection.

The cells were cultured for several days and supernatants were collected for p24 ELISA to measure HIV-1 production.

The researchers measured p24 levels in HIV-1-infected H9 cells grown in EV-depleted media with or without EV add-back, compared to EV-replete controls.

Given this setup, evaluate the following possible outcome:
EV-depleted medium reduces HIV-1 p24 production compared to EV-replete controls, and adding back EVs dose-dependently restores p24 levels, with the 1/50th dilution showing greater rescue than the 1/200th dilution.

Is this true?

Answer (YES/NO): NO